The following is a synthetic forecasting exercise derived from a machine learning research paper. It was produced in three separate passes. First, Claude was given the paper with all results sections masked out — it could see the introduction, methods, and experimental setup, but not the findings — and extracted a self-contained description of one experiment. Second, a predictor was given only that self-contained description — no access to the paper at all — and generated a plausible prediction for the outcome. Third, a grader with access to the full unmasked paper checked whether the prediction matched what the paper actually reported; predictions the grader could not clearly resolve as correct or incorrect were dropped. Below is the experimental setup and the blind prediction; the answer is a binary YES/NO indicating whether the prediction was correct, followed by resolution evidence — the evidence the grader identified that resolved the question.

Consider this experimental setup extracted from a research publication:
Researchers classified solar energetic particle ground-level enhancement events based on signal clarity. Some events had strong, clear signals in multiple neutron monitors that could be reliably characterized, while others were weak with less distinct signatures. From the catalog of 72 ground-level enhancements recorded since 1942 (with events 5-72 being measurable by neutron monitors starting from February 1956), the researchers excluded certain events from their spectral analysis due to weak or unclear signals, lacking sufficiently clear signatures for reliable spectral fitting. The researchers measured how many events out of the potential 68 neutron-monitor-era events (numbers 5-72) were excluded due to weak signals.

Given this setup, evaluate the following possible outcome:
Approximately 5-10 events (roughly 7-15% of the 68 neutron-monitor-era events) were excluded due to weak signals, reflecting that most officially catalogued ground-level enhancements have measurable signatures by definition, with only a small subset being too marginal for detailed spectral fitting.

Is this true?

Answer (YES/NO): YES